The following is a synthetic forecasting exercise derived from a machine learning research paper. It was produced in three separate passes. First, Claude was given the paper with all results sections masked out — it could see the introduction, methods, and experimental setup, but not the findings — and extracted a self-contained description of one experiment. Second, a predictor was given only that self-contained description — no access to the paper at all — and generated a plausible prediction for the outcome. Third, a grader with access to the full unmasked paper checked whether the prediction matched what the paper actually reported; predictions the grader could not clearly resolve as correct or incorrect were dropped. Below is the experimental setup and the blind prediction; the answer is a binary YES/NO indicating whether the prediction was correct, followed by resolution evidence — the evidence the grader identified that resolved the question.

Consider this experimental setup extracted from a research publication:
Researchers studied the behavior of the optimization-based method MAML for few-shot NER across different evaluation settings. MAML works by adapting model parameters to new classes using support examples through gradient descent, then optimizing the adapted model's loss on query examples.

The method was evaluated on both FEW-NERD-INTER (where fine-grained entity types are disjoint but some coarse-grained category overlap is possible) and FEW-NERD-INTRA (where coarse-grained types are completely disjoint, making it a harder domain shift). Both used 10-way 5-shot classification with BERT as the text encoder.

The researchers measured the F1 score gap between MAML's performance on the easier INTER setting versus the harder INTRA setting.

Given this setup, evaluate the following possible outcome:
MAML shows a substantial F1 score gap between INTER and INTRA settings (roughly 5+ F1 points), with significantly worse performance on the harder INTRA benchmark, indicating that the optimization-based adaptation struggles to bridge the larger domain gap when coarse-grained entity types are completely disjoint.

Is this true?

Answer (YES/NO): NO